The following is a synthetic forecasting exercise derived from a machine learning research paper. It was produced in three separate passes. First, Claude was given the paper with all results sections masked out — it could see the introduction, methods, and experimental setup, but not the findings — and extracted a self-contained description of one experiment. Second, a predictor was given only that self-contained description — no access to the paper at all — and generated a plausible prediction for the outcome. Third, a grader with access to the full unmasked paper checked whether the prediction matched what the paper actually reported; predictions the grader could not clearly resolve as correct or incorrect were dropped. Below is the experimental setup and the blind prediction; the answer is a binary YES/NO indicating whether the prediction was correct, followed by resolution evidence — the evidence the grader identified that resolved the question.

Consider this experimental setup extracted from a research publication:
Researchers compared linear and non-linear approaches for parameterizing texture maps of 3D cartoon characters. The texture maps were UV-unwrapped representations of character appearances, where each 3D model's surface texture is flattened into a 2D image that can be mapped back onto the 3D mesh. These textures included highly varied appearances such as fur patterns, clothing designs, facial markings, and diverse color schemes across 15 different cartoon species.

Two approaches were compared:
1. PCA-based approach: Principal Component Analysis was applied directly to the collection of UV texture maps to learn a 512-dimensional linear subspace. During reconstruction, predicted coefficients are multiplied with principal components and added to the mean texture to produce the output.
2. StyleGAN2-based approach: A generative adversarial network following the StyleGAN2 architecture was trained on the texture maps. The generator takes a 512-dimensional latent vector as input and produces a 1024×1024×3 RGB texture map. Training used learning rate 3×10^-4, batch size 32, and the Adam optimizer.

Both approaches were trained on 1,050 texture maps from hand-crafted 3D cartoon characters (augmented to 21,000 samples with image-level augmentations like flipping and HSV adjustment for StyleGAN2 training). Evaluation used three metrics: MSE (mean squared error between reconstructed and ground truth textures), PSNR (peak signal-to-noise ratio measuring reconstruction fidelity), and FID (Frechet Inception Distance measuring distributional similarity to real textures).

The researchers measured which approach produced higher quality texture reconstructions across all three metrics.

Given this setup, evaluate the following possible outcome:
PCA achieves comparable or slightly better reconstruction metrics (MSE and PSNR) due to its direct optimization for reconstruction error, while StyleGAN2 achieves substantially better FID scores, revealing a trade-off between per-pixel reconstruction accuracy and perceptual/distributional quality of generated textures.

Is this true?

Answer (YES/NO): NO